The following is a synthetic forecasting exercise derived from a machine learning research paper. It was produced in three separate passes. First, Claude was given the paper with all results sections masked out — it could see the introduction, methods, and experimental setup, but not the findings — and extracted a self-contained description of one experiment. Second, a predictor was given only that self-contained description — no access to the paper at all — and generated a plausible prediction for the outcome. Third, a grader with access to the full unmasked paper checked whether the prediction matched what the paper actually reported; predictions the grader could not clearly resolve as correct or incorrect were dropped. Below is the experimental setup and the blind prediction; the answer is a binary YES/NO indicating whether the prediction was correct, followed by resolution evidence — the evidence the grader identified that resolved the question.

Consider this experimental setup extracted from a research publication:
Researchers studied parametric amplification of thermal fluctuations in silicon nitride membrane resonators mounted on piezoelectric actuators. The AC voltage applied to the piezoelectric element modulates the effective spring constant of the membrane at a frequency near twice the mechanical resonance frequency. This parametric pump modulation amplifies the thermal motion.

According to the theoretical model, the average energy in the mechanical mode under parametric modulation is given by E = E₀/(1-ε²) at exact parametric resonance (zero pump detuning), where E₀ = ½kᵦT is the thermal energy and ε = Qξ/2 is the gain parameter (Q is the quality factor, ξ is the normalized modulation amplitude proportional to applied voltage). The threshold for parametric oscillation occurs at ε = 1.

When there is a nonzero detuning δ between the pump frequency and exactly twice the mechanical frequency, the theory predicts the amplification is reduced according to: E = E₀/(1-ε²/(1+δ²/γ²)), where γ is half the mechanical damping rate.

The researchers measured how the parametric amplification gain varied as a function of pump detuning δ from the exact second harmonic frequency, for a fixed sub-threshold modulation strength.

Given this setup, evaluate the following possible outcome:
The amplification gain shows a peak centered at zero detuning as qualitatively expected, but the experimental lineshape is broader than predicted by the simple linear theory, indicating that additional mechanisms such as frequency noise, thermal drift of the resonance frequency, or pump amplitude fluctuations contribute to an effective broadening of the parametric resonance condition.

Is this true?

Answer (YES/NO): NO